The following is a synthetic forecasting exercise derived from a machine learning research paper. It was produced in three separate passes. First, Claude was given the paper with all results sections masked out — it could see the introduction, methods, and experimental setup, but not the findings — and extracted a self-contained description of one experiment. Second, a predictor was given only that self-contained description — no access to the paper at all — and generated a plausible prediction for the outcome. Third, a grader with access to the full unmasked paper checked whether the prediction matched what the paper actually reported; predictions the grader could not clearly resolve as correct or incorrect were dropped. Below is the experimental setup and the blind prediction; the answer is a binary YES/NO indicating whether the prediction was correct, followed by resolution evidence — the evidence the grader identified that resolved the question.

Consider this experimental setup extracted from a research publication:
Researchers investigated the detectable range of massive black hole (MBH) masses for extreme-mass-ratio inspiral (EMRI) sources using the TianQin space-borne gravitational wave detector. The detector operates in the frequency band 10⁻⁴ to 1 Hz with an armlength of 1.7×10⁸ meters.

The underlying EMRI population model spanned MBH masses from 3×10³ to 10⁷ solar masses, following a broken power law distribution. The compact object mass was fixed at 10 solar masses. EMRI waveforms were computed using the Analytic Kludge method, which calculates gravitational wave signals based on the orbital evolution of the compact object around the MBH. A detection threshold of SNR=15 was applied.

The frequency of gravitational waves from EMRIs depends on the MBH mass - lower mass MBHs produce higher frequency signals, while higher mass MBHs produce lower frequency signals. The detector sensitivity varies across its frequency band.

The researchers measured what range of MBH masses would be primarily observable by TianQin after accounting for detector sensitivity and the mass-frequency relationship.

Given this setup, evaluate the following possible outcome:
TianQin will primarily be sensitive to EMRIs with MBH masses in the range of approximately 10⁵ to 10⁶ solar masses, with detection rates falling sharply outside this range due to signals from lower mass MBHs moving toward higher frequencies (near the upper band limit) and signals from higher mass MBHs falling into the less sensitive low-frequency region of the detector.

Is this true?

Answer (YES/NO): NO